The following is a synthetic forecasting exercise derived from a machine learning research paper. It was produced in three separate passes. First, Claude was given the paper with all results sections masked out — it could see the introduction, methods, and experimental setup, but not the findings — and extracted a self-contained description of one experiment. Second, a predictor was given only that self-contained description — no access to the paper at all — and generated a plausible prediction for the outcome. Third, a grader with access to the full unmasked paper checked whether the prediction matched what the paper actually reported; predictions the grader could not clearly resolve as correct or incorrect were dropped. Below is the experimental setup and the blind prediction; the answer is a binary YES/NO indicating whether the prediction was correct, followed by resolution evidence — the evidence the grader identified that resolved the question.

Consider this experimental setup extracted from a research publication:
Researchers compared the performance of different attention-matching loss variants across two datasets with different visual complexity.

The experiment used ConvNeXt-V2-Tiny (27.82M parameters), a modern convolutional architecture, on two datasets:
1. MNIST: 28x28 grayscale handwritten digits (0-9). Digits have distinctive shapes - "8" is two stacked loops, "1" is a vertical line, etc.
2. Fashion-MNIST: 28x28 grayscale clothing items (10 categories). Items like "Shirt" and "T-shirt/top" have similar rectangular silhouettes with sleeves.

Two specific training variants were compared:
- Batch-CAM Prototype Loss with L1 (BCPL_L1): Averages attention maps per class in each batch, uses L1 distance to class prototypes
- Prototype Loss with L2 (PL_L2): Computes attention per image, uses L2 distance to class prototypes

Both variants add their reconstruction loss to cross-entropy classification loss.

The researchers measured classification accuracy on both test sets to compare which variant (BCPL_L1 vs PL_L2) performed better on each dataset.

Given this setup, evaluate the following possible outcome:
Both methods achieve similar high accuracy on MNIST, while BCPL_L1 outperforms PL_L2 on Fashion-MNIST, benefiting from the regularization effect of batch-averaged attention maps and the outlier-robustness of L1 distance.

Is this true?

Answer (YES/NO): NO